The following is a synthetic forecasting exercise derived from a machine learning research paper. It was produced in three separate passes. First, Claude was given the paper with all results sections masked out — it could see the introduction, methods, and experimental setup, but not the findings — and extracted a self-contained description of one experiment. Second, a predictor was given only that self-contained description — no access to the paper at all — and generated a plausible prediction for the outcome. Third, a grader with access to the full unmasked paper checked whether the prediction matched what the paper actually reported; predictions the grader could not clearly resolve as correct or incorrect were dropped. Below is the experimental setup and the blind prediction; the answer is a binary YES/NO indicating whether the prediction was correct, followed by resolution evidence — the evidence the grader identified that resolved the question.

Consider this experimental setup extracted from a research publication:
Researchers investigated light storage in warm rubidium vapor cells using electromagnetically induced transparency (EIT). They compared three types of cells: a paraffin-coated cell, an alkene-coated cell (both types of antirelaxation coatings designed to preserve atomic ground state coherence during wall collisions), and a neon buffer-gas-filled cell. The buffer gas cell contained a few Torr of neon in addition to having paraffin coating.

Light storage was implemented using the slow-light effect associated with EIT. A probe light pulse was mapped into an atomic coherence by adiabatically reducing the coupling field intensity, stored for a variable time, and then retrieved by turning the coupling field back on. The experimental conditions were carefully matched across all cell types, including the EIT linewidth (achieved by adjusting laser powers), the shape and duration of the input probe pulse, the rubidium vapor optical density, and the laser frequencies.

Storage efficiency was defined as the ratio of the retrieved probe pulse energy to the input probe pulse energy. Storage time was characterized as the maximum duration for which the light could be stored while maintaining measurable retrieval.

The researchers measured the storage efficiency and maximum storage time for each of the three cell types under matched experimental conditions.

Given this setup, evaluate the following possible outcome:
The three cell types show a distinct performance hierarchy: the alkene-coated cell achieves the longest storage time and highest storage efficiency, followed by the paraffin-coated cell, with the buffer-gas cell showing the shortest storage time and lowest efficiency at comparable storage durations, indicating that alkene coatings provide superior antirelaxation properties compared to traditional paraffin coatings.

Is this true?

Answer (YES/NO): NO